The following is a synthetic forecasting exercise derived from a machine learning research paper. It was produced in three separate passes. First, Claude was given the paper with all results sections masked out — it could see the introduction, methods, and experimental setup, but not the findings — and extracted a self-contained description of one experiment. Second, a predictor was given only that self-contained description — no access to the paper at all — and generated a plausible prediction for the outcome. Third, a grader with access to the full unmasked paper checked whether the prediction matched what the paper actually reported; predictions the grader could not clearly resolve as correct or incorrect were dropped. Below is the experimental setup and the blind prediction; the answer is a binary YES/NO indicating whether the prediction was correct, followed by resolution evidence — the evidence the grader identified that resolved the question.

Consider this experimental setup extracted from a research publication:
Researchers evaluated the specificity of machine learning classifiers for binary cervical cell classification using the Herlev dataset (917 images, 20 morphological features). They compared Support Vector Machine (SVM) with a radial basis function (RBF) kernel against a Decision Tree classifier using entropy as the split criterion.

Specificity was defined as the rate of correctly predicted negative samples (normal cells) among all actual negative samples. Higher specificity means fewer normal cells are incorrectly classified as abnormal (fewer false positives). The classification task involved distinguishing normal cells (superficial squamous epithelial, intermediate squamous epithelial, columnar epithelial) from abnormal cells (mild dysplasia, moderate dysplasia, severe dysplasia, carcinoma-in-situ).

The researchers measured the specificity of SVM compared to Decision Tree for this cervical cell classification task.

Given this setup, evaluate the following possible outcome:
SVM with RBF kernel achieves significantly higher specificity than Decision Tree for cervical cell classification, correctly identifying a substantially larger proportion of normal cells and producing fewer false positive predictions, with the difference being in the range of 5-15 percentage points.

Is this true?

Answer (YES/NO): YES